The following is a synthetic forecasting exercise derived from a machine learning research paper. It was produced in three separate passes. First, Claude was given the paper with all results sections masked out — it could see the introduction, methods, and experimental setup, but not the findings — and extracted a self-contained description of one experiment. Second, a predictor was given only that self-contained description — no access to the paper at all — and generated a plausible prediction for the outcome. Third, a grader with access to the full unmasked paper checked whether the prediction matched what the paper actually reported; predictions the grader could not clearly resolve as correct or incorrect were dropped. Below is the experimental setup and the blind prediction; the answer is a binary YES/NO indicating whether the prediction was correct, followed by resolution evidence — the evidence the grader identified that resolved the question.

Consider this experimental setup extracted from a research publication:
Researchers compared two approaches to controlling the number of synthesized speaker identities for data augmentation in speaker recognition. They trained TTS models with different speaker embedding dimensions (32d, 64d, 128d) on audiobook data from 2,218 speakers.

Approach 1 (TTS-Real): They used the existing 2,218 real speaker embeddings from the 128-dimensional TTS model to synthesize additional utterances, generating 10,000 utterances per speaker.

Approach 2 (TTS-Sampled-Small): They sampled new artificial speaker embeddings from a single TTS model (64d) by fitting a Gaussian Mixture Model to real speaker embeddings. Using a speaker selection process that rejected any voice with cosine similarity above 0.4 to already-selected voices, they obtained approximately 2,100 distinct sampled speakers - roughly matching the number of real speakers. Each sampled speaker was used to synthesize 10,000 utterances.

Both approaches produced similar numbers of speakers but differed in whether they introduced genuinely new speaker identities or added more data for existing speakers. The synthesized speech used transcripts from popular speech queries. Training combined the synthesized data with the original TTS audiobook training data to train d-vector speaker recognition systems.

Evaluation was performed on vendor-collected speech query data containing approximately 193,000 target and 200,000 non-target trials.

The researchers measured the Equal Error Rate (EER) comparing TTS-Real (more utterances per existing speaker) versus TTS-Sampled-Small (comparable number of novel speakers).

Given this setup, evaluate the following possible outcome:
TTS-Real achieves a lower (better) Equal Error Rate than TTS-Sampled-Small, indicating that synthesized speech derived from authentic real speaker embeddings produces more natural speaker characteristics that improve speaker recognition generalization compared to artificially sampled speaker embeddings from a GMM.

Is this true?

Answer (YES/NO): NO